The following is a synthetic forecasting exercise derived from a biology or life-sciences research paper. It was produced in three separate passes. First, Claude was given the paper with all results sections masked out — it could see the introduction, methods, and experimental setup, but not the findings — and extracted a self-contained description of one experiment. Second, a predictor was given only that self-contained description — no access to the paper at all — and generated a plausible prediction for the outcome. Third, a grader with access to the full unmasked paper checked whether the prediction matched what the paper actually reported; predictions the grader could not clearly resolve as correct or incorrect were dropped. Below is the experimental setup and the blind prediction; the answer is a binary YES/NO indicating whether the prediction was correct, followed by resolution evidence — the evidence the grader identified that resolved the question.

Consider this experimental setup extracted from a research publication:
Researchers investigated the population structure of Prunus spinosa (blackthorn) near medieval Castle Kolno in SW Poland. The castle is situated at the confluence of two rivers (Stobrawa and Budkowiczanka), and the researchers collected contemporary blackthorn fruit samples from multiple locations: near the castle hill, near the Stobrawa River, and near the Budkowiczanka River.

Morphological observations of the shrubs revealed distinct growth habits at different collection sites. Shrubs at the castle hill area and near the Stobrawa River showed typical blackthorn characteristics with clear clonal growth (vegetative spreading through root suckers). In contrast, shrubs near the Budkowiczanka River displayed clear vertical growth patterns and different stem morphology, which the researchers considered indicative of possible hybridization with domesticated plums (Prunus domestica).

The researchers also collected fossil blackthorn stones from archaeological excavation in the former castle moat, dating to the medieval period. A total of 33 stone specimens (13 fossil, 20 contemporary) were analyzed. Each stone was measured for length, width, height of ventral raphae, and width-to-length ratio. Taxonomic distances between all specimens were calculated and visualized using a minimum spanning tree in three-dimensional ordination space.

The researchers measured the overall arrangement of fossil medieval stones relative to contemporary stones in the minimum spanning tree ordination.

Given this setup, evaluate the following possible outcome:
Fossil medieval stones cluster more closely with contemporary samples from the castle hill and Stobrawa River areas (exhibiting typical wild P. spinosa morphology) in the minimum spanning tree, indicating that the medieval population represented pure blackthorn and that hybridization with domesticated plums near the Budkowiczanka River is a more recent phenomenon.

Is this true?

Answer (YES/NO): NO